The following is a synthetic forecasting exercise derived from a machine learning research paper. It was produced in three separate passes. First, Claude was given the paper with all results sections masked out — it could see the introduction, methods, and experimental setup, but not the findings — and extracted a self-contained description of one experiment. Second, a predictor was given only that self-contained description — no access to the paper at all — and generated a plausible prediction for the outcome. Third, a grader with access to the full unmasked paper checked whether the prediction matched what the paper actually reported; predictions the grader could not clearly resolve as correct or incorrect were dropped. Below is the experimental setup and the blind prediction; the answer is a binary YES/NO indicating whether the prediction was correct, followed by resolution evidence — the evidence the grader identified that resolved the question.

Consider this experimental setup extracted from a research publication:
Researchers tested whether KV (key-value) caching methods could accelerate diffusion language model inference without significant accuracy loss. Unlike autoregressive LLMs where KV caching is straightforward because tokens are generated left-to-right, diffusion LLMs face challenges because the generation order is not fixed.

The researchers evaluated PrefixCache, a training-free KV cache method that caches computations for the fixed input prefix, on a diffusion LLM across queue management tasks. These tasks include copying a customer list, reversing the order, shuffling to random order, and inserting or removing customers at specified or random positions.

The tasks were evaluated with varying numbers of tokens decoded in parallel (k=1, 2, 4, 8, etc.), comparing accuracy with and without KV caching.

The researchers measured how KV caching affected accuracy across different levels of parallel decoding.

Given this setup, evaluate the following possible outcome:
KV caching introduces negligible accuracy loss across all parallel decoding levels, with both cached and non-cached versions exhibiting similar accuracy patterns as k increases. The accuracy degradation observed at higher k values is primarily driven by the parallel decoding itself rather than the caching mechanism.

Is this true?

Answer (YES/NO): NO